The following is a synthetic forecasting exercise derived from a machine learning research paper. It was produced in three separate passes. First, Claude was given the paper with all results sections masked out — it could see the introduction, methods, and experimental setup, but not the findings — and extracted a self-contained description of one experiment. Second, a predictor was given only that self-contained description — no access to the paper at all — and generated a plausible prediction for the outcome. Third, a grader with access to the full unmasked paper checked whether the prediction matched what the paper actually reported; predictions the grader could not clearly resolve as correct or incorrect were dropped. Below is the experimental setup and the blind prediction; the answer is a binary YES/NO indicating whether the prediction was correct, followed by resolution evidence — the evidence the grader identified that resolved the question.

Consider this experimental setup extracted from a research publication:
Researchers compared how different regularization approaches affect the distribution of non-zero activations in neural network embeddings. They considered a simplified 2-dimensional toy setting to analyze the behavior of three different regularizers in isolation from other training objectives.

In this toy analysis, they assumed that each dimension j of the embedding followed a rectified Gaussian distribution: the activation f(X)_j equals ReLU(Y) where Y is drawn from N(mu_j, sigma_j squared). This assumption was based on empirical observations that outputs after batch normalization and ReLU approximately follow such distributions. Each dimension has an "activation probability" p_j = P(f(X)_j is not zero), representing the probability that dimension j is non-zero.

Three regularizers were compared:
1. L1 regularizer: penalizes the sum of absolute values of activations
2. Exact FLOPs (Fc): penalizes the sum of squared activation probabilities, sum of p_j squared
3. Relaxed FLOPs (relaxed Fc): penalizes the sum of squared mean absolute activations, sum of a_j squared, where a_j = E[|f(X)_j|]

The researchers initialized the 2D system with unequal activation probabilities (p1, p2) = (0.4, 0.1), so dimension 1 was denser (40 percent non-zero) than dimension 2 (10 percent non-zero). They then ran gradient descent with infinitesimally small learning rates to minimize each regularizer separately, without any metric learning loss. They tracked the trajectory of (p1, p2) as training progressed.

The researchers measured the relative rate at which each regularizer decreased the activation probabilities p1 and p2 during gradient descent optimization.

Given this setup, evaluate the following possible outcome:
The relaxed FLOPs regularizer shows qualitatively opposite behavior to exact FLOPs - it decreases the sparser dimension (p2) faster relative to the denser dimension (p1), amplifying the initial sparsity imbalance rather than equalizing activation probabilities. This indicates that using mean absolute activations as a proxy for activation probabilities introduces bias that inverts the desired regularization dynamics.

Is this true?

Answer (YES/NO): NO